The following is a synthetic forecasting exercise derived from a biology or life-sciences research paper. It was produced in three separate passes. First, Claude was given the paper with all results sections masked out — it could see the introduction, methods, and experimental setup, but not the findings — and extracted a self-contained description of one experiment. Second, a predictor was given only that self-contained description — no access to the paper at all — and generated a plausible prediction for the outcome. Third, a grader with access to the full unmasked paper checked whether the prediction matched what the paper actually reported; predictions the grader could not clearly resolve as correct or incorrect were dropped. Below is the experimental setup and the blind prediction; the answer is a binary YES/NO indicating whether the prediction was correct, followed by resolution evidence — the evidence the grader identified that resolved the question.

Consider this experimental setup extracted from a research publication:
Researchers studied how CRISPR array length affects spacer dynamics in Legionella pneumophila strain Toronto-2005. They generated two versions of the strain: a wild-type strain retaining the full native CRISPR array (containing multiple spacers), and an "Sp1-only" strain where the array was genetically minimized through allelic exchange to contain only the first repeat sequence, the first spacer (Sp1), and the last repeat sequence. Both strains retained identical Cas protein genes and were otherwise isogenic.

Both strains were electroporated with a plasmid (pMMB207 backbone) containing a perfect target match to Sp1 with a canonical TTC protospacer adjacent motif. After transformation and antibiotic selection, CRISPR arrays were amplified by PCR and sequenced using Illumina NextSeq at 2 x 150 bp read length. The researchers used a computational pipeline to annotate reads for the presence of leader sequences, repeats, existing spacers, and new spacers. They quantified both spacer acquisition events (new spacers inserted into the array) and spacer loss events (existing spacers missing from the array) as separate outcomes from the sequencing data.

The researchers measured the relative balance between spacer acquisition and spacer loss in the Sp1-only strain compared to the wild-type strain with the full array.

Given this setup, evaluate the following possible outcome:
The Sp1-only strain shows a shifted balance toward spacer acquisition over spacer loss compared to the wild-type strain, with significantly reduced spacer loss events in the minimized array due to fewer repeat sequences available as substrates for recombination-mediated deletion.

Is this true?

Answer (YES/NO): NO